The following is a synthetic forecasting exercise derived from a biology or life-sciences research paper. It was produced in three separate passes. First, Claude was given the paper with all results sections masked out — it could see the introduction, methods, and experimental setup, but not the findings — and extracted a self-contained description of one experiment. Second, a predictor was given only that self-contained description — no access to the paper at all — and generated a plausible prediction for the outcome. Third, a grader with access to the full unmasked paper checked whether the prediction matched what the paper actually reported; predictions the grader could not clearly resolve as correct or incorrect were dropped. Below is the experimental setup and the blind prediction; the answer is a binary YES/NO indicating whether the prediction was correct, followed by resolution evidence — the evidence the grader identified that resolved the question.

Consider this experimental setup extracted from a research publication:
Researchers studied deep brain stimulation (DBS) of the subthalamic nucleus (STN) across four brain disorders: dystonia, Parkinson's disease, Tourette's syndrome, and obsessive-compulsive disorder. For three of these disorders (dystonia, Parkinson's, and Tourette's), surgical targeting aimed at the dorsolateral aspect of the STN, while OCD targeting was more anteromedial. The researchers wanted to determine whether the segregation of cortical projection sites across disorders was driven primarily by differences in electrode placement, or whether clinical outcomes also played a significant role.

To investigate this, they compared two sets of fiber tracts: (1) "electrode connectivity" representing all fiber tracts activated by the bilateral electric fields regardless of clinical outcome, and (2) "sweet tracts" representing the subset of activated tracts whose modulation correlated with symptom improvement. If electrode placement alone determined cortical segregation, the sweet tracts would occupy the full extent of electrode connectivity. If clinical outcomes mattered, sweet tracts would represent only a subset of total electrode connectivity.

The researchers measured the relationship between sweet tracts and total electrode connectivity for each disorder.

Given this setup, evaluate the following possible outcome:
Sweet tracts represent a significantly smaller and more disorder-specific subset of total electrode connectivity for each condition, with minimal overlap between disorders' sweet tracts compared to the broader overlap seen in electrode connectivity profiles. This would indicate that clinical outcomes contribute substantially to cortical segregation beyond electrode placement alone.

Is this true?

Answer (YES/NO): NO